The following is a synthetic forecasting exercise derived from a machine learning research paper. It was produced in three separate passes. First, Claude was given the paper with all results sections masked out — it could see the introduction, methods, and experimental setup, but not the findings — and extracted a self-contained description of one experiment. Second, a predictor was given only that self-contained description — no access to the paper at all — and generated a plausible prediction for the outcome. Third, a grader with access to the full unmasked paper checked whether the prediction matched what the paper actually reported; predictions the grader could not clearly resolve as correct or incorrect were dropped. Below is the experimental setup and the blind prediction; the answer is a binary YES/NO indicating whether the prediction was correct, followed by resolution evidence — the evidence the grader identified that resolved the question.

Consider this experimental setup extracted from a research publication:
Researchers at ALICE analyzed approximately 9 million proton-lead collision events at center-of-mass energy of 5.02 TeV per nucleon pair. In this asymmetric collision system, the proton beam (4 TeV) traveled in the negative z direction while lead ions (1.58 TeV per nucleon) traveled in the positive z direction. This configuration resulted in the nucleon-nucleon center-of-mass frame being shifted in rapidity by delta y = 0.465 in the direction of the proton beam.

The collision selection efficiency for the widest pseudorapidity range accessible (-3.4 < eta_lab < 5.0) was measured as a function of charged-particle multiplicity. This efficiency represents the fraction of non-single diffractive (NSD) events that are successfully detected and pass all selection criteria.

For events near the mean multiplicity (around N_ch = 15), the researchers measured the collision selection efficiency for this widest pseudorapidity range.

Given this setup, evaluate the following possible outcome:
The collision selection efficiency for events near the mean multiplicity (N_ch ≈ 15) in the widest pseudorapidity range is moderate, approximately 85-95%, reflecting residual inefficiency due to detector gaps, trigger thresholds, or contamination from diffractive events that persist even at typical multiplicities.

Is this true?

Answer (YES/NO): YES